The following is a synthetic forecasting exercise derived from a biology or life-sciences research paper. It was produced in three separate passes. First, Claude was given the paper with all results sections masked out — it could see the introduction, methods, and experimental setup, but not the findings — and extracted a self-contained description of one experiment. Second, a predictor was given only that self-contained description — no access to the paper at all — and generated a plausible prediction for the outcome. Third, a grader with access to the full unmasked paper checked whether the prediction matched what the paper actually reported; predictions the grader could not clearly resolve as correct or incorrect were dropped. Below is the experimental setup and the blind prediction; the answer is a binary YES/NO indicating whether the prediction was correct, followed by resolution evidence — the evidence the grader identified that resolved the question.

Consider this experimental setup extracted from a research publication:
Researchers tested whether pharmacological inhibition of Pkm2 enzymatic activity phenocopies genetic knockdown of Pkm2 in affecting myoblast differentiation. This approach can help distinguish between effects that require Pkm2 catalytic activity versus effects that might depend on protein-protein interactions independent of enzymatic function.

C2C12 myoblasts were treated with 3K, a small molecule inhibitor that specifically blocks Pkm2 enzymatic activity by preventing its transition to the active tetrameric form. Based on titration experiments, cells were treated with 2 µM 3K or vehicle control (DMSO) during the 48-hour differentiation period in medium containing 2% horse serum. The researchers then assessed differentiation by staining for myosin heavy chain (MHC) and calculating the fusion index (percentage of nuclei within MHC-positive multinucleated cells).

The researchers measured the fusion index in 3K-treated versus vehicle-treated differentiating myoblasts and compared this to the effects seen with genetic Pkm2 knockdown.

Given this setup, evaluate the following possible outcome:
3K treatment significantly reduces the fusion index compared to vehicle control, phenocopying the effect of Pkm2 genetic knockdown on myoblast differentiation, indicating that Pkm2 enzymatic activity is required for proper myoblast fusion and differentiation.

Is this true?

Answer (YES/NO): YES